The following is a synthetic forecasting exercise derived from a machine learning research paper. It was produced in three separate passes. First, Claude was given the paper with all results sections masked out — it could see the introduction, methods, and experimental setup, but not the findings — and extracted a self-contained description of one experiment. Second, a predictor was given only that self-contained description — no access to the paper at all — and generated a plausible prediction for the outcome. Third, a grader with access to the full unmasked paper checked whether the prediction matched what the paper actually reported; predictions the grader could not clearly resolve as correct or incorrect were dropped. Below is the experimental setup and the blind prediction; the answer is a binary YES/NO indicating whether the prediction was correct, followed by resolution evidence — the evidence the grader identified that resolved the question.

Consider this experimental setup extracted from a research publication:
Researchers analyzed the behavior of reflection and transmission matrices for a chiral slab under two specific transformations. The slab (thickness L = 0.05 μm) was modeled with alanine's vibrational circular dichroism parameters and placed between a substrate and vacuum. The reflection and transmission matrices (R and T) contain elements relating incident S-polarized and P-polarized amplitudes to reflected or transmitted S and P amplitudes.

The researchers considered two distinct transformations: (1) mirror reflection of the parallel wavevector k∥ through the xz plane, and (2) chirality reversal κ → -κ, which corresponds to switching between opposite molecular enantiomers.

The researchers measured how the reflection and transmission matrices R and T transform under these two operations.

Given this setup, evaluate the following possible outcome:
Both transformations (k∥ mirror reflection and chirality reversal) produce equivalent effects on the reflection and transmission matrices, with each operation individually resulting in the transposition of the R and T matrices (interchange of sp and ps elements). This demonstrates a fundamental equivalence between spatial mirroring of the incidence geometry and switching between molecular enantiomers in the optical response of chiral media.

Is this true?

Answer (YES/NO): NO